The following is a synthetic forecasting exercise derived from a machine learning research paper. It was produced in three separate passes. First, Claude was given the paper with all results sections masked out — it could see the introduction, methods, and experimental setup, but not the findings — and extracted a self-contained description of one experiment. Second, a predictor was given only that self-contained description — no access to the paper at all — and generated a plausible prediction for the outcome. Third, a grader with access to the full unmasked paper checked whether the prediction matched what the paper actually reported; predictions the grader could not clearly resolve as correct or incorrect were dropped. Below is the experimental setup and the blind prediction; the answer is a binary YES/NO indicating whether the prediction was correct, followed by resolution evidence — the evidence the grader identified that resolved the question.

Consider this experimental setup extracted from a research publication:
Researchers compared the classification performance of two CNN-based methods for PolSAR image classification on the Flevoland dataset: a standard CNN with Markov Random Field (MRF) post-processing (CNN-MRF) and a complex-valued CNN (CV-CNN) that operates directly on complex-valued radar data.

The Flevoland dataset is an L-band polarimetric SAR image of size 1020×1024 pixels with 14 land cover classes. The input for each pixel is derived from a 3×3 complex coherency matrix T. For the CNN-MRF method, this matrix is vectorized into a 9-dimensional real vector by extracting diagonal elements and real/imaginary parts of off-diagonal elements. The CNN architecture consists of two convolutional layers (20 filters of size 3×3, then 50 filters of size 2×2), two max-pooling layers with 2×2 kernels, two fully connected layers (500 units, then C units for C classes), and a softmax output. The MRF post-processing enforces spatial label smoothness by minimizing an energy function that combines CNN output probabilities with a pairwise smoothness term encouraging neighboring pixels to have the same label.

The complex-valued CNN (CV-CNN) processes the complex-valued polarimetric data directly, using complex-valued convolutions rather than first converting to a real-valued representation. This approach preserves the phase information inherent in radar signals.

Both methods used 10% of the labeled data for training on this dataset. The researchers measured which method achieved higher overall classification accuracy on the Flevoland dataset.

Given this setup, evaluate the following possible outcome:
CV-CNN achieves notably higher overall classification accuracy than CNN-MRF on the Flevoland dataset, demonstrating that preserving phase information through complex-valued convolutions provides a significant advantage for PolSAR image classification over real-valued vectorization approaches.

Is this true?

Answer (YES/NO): NO